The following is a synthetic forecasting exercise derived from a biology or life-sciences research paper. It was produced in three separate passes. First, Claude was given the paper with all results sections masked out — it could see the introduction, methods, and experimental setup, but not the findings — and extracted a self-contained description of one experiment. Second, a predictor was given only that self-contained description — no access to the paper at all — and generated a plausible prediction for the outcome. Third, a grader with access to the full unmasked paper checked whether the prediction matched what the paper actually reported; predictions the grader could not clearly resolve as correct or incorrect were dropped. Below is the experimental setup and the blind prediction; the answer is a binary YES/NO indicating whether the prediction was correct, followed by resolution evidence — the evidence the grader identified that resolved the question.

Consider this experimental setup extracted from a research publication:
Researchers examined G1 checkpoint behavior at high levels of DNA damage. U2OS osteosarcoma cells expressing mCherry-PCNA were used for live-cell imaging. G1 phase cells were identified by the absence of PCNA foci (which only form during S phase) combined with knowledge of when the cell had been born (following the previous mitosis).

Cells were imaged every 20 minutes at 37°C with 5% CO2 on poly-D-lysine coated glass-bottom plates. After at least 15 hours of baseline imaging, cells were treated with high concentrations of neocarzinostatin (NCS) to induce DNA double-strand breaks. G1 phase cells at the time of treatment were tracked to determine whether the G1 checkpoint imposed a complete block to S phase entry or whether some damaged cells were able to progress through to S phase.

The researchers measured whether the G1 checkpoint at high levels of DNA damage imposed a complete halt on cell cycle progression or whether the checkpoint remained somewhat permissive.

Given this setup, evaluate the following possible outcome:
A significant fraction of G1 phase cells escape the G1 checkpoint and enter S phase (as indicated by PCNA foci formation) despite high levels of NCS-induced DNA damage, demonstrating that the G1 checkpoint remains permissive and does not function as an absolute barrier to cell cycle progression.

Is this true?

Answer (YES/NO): YES